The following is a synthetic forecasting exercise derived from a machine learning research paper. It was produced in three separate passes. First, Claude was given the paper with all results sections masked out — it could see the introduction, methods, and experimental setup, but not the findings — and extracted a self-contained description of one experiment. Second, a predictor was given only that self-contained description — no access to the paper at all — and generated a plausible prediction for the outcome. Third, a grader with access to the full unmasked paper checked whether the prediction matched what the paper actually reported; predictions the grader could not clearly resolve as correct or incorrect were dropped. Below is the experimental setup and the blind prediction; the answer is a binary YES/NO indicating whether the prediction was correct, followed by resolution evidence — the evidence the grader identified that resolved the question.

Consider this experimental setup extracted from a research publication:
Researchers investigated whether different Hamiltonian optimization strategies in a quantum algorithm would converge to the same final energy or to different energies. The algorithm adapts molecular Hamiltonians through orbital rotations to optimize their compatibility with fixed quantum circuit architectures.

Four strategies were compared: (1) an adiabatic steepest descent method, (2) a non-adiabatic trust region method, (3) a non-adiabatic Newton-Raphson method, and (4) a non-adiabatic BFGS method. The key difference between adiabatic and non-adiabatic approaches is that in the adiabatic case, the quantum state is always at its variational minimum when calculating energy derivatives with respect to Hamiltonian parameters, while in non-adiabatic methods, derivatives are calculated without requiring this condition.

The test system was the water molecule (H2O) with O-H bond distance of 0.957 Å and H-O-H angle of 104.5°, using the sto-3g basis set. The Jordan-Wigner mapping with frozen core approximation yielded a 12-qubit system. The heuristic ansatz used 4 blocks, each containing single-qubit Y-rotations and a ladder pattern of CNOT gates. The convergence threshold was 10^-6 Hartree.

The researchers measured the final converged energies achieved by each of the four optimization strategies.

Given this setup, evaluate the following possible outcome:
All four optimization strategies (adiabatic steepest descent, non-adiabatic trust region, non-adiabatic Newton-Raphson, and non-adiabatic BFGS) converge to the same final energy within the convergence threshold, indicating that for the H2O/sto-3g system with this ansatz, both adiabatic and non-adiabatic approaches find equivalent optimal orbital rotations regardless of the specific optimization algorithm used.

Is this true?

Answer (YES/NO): NO